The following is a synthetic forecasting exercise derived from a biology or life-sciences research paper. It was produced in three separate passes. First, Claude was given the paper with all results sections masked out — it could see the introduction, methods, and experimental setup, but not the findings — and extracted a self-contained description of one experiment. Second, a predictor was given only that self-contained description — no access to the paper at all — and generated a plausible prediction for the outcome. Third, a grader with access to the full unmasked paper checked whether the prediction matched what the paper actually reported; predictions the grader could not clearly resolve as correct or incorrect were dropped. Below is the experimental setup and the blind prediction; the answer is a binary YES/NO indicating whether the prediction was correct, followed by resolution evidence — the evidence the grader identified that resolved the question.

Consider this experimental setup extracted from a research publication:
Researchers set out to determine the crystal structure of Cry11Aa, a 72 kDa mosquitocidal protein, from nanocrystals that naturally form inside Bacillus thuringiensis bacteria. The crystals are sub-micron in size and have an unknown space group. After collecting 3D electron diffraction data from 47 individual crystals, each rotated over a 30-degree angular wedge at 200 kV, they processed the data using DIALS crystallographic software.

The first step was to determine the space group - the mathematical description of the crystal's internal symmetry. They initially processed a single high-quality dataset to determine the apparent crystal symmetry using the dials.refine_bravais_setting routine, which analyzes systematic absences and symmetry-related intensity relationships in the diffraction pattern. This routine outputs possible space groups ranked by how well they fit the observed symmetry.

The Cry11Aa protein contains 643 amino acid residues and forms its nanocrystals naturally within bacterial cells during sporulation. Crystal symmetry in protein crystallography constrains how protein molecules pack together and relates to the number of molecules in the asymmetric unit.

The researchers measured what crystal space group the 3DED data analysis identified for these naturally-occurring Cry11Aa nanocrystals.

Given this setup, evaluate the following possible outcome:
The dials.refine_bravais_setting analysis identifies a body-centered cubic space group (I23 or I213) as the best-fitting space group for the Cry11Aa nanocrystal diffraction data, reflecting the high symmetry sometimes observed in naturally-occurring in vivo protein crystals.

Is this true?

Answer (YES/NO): NO